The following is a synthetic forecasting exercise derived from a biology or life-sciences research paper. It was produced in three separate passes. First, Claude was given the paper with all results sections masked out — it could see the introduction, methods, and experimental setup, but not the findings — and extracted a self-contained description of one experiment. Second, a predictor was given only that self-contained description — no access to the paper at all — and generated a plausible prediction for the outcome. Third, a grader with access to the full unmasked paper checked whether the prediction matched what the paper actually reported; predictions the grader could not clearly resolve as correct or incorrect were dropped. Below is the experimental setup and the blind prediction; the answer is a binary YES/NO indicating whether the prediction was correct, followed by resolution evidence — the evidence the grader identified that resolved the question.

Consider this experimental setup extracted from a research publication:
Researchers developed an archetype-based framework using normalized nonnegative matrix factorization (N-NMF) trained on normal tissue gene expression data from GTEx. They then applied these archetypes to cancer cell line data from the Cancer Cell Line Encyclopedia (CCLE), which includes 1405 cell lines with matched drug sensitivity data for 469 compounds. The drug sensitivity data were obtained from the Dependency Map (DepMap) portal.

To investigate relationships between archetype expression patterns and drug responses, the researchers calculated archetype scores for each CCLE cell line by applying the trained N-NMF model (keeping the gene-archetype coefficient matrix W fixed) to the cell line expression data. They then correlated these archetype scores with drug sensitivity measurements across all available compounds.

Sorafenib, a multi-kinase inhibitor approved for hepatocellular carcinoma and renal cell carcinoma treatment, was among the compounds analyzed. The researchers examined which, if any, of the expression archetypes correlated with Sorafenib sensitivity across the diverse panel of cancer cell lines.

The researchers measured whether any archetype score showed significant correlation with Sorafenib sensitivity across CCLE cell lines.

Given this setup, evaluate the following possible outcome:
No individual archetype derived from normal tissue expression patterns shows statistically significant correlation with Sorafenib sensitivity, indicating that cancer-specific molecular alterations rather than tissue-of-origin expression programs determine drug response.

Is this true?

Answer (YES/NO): NO